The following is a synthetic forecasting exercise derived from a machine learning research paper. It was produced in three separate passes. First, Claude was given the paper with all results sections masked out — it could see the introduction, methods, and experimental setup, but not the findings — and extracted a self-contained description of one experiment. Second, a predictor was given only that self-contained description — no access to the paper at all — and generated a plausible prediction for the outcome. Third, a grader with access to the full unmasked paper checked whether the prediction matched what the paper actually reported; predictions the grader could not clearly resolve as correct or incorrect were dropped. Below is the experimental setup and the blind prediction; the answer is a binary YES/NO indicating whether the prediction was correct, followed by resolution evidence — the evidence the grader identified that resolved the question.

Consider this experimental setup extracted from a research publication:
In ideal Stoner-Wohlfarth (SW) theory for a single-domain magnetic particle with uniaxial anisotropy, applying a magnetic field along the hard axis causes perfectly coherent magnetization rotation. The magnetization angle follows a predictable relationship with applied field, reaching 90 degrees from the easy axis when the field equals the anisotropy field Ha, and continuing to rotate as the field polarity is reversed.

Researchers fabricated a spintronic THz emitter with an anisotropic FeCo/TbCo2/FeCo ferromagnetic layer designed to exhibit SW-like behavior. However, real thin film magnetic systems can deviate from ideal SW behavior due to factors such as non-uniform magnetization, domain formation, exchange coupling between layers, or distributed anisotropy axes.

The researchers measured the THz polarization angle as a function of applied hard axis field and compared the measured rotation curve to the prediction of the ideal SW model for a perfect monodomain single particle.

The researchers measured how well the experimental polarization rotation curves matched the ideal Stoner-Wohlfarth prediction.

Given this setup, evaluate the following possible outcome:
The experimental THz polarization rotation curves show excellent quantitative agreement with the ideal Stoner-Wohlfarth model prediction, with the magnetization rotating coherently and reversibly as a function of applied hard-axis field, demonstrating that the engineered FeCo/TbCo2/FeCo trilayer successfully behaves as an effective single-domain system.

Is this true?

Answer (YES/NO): NO